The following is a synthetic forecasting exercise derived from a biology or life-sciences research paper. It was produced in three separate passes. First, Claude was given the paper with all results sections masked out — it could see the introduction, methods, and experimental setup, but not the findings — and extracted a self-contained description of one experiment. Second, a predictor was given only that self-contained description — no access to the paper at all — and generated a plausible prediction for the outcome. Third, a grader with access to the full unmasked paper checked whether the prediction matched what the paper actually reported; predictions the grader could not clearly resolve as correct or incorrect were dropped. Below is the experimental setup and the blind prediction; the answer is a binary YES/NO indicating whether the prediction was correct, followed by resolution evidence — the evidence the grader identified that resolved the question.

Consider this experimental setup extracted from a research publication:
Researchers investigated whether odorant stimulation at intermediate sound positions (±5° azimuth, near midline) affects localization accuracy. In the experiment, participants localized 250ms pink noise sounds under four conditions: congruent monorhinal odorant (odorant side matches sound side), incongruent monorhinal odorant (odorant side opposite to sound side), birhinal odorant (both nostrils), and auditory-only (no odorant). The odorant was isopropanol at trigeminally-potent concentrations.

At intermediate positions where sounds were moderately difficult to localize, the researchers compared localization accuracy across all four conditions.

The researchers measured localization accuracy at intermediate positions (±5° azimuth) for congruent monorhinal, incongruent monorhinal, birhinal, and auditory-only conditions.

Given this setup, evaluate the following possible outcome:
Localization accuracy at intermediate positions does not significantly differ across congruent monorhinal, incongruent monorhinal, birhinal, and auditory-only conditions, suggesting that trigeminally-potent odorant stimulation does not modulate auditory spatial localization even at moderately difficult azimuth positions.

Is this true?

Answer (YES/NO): NO